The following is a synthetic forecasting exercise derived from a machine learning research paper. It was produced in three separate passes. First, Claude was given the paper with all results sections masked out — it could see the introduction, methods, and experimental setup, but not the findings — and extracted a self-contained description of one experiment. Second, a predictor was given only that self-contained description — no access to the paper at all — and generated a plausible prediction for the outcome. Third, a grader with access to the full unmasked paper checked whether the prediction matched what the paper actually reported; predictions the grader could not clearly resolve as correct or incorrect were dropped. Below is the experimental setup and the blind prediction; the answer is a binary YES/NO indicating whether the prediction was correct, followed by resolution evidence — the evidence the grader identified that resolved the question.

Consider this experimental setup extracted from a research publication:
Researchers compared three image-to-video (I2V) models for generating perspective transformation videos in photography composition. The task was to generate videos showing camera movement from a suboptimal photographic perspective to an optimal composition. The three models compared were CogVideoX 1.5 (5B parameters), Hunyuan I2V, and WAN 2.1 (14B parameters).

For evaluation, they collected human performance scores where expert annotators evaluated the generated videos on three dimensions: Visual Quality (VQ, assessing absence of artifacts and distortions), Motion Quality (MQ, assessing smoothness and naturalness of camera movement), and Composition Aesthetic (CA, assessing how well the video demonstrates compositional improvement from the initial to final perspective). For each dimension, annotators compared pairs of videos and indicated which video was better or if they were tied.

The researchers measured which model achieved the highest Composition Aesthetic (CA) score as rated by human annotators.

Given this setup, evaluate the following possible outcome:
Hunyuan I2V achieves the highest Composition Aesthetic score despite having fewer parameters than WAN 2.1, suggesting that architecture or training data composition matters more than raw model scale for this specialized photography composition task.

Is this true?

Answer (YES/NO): NO